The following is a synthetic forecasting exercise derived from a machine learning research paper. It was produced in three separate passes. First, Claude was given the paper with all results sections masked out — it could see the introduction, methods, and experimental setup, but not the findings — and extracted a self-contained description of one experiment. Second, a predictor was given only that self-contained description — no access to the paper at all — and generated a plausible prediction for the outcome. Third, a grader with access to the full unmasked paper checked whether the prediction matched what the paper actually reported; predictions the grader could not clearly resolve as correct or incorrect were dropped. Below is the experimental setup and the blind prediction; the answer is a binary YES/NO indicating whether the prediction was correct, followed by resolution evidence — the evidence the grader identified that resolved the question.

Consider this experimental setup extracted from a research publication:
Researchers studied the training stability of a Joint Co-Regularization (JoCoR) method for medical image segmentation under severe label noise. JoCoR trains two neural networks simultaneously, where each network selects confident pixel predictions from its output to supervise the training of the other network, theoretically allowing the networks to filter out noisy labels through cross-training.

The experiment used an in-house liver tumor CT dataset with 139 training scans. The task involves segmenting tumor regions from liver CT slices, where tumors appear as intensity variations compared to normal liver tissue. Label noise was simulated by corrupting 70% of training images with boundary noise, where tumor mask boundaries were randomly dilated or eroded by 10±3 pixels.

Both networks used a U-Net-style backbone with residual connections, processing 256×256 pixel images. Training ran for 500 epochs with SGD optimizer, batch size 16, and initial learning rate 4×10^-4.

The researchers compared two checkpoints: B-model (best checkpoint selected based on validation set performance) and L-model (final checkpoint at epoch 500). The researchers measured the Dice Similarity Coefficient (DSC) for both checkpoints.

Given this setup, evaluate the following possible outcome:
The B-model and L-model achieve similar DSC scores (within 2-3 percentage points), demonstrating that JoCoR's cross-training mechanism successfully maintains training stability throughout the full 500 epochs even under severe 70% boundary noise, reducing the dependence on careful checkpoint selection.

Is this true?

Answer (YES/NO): NO